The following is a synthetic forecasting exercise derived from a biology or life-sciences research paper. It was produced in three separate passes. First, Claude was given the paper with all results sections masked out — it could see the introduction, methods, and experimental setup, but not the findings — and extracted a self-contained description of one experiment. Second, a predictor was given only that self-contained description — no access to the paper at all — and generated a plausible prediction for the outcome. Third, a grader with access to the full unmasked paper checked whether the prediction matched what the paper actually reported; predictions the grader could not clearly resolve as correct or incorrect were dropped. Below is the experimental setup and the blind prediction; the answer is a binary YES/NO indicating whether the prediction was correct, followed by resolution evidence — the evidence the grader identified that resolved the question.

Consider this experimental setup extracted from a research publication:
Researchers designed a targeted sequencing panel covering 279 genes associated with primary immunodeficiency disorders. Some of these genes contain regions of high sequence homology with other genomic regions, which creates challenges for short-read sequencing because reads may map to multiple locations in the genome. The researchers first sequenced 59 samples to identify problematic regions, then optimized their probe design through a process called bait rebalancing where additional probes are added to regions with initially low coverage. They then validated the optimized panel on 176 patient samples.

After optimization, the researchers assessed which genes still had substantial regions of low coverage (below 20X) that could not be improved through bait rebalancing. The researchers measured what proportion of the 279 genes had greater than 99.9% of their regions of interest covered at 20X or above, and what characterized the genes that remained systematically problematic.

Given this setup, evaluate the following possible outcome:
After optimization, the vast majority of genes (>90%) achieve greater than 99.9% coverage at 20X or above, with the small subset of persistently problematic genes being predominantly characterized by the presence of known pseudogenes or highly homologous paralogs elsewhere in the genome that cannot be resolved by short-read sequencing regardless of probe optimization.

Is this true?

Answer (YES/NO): YES